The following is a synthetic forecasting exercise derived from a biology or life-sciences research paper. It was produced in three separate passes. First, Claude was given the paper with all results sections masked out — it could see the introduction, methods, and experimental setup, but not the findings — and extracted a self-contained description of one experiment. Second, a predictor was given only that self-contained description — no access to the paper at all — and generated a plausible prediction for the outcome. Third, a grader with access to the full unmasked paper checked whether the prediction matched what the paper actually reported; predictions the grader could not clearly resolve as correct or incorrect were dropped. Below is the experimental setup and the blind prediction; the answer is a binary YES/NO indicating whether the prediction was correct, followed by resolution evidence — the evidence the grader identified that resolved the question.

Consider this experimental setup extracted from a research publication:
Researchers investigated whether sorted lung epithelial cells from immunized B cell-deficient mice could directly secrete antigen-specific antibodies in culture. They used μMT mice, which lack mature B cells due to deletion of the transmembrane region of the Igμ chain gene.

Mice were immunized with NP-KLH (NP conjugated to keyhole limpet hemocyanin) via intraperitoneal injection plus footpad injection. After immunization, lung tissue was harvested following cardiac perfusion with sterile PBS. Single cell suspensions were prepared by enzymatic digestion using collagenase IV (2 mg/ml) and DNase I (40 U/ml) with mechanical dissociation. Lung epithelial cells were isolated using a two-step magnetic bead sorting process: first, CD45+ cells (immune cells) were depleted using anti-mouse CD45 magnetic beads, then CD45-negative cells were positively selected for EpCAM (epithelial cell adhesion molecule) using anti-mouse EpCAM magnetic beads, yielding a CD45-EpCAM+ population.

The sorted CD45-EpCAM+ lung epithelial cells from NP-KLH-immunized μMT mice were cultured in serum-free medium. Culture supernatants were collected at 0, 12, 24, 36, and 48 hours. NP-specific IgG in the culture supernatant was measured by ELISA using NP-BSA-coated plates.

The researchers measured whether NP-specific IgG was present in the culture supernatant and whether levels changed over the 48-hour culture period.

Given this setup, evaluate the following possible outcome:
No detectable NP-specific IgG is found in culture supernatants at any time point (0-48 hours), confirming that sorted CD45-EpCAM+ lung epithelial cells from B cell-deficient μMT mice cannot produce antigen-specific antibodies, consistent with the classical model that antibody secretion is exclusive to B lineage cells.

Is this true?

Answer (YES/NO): NO